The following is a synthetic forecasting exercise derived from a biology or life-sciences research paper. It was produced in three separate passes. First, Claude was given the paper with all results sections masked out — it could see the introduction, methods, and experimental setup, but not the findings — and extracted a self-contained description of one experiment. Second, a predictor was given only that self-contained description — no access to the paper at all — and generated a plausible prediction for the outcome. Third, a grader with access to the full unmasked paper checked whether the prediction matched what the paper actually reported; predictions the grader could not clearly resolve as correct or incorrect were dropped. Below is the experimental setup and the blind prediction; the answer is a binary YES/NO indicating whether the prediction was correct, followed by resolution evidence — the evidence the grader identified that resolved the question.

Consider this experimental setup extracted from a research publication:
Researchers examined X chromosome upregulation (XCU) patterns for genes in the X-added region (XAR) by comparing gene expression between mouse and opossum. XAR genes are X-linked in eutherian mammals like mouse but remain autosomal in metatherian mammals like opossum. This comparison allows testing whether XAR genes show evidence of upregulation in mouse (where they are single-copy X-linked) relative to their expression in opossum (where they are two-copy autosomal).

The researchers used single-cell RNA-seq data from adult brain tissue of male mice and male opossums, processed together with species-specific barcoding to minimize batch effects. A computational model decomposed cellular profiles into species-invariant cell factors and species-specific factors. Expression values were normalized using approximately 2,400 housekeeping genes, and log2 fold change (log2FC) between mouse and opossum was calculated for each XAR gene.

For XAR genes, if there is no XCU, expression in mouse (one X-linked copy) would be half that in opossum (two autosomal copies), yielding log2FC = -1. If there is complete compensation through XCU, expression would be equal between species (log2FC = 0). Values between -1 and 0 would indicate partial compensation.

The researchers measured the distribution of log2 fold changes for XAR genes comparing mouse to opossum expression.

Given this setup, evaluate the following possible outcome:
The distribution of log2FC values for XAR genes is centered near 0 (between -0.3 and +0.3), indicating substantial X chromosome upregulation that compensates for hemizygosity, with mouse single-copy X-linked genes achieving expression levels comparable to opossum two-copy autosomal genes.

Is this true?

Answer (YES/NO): NO